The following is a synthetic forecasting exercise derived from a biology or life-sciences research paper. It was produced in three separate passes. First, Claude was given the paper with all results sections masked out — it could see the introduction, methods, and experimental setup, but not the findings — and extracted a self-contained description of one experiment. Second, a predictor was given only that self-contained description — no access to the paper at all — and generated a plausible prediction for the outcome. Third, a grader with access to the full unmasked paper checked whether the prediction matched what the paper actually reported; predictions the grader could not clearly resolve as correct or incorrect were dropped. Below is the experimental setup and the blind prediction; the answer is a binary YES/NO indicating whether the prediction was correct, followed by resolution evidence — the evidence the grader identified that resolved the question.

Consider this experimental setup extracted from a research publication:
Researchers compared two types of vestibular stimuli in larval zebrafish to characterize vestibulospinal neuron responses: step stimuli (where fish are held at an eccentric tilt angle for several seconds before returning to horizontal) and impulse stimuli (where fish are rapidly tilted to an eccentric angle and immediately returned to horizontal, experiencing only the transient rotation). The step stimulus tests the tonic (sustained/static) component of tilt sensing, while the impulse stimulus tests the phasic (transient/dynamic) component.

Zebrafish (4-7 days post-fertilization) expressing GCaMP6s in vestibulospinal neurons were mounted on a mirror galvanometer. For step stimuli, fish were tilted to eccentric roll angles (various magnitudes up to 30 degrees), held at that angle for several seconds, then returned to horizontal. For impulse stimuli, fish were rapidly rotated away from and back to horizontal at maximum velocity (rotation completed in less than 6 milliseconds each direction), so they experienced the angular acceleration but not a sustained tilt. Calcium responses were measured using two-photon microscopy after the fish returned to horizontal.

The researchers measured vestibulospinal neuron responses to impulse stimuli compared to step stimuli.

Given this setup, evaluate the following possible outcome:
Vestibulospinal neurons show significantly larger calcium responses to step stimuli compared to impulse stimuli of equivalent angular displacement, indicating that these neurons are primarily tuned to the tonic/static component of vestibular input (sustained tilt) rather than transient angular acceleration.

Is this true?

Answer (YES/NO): YES